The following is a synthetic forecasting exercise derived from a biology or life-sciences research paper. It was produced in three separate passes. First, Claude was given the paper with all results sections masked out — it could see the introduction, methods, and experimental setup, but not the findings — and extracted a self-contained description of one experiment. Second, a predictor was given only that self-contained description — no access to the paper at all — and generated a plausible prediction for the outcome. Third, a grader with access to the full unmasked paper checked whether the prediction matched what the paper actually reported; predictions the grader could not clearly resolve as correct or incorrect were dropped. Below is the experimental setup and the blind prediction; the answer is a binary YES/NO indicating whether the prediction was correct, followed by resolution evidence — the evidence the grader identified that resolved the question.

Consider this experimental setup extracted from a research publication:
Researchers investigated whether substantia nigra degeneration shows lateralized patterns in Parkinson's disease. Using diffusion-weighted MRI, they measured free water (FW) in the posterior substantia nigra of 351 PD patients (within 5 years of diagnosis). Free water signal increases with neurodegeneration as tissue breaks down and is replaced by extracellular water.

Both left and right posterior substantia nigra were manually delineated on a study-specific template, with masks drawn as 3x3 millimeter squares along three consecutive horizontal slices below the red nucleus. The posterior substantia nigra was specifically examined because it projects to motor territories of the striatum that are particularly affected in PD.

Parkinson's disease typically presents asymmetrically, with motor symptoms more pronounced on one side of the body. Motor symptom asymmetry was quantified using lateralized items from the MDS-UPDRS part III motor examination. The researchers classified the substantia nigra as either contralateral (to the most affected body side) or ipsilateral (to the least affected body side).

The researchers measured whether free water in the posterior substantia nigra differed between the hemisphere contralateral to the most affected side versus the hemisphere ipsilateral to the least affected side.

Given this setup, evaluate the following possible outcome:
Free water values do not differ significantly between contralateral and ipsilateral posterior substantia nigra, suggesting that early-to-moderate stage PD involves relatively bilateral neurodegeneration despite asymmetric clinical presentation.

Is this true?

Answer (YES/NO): NO